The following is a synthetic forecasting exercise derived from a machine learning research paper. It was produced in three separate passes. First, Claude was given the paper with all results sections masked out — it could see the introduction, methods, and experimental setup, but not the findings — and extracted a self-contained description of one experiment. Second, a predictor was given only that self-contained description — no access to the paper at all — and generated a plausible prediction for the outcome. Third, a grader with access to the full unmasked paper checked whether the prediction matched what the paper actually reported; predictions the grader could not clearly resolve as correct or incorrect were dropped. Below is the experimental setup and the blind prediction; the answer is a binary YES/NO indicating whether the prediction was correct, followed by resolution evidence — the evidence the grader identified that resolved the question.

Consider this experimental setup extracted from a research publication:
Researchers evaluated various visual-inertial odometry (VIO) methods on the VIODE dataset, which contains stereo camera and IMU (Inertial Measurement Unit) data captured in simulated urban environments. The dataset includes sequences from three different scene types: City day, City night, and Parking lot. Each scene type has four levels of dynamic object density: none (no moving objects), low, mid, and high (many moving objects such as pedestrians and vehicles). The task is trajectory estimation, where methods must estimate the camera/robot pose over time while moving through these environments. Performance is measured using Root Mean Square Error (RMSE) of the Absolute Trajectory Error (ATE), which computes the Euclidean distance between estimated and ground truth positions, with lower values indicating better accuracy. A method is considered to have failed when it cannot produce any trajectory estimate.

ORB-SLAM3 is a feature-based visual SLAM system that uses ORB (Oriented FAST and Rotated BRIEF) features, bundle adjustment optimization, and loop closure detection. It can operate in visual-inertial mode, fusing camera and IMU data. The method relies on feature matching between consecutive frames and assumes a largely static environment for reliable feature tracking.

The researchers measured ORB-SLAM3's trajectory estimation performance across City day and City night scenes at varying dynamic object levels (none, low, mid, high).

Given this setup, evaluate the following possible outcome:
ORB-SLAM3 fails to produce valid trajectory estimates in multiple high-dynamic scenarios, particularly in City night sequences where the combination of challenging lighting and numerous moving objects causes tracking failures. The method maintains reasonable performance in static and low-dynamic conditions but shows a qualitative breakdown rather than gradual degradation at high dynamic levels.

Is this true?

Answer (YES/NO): NO